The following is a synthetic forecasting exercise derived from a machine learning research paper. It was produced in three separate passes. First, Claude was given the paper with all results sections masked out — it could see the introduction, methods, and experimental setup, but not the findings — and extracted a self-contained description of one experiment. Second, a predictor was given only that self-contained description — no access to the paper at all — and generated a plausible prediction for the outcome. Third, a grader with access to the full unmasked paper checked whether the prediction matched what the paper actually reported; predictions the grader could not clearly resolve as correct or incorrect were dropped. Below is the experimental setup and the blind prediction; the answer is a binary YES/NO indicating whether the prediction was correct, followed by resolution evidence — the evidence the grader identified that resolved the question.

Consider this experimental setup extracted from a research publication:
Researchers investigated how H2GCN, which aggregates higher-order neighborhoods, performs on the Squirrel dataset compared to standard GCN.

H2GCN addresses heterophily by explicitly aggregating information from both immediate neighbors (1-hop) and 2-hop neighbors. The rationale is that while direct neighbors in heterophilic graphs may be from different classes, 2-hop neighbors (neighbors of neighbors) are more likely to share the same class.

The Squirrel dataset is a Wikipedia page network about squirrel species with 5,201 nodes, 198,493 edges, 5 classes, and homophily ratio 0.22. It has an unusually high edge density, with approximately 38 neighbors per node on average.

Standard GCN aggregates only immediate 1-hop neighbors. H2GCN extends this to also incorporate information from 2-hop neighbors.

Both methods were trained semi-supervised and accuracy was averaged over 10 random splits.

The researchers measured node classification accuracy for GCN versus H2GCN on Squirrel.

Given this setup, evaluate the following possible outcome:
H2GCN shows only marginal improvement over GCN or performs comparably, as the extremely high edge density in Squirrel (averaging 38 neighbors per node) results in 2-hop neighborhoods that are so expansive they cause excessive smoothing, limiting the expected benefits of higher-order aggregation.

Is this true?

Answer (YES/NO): NO